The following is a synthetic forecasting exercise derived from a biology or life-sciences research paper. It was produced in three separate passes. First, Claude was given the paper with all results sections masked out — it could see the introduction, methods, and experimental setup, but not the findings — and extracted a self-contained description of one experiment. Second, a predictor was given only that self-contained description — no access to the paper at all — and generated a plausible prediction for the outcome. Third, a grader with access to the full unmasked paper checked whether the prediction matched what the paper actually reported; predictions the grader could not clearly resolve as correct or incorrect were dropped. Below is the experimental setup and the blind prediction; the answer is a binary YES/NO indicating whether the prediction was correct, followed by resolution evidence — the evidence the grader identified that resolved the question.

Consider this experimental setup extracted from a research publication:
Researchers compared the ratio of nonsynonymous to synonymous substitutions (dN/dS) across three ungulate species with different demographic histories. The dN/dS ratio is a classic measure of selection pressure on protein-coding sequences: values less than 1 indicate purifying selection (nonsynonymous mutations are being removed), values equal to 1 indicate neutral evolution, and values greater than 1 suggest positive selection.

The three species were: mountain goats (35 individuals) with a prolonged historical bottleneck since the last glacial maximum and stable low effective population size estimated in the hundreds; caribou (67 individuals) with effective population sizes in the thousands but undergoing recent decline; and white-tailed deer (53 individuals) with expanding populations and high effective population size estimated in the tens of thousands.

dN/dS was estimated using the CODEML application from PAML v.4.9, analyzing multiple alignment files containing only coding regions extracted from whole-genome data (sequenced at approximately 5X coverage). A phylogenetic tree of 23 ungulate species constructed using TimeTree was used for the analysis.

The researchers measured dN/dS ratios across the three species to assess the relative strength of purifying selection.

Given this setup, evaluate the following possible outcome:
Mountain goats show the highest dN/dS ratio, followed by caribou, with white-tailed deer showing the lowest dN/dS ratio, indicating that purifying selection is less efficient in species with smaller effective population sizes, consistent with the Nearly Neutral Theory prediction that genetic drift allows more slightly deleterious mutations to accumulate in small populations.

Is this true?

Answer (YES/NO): NO